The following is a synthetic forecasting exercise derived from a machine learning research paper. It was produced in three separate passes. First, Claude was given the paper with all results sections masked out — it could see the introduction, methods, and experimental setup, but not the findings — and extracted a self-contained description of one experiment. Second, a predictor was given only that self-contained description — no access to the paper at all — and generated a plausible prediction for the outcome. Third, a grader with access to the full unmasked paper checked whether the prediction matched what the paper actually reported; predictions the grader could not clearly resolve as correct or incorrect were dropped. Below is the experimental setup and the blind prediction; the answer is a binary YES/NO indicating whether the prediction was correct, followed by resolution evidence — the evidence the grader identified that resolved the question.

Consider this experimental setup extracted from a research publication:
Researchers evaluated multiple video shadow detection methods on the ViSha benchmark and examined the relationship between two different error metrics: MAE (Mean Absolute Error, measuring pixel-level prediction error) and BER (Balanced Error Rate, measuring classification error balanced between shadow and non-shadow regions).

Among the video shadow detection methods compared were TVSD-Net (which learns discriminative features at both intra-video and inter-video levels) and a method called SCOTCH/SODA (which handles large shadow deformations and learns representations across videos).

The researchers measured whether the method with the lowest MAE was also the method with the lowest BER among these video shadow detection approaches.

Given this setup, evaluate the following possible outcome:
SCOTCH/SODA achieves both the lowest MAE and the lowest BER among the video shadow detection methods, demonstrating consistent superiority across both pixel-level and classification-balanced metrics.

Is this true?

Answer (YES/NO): NO